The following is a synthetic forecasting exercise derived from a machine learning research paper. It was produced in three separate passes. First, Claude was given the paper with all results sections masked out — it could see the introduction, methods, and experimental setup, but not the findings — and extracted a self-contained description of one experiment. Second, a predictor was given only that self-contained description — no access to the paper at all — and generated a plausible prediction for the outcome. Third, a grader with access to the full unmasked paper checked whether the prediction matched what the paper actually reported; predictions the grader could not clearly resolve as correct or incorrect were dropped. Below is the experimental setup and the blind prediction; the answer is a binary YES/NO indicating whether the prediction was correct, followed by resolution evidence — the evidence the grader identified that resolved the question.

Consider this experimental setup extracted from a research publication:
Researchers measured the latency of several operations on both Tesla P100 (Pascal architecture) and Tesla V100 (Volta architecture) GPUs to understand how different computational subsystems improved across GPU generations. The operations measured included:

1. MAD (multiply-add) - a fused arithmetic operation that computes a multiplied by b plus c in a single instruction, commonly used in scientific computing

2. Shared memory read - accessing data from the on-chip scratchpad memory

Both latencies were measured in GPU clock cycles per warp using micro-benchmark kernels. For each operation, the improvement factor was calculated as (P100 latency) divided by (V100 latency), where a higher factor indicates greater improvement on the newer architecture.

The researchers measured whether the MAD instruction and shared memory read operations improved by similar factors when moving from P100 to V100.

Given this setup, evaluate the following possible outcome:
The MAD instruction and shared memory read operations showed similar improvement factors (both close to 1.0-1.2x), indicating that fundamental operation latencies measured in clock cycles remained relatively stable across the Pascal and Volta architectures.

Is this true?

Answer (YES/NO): NO